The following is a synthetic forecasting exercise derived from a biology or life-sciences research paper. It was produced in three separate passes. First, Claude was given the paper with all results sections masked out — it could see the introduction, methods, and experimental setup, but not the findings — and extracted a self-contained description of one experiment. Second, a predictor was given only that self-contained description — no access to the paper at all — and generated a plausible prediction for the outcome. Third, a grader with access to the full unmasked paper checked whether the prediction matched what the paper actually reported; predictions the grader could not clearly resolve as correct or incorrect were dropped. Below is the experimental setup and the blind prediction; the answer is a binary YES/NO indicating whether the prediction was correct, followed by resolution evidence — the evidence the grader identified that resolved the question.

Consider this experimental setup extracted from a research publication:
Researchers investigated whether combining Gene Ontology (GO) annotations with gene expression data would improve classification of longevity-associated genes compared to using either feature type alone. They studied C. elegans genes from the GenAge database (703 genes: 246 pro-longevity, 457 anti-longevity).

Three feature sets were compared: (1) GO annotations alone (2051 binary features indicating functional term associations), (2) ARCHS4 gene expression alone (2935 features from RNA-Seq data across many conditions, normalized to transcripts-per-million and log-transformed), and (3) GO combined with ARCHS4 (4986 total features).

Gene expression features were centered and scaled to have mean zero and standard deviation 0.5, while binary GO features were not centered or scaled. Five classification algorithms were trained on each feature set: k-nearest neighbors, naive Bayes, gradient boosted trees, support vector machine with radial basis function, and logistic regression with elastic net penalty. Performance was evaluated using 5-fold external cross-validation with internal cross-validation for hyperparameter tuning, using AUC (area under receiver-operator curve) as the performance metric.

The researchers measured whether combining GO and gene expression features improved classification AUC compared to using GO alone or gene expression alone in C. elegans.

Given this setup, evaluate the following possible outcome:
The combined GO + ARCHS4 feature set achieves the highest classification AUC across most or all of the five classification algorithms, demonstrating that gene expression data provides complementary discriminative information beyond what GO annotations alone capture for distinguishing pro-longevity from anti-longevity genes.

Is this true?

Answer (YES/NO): YES